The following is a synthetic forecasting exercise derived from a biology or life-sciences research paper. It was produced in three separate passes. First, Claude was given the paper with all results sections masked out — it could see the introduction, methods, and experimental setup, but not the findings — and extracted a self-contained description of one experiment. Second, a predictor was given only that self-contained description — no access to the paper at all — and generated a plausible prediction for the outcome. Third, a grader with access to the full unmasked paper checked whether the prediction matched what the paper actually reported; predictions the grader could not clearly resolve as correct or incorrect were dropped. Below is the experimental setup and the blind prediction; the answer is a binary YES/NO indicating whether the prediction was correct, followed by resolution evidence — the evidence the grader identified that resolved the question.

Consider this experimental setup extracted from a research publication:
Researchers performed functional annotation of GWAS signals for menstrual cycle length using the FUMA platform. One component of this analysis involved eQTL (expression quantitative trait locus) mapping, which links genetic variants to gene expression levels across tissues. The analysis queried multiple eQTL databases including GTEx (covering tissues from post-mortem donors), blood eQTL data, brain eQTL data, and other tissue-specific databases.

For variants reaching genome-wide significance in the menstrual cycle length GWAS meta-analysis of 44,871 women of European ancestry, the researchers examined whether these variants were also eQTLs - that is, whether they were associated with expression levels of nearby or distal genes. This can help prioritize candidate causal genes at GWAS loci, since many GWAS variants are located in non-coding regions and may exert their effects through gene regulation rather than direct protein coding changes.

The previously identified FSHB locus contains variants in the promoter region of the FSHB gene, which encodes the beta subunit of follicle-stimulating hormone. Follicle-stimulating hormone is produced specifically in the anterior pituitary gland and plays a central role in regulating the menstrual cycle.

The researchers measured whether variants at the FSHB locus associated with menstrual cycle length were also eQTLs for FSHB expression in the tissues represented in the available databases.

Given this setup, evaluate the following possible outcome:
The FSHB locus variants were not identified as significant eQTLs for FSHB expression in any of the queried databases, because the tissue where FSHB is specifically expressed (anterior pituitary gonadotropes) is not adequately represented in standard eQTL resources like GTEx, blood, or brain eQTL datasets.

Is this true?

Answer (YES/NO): NO